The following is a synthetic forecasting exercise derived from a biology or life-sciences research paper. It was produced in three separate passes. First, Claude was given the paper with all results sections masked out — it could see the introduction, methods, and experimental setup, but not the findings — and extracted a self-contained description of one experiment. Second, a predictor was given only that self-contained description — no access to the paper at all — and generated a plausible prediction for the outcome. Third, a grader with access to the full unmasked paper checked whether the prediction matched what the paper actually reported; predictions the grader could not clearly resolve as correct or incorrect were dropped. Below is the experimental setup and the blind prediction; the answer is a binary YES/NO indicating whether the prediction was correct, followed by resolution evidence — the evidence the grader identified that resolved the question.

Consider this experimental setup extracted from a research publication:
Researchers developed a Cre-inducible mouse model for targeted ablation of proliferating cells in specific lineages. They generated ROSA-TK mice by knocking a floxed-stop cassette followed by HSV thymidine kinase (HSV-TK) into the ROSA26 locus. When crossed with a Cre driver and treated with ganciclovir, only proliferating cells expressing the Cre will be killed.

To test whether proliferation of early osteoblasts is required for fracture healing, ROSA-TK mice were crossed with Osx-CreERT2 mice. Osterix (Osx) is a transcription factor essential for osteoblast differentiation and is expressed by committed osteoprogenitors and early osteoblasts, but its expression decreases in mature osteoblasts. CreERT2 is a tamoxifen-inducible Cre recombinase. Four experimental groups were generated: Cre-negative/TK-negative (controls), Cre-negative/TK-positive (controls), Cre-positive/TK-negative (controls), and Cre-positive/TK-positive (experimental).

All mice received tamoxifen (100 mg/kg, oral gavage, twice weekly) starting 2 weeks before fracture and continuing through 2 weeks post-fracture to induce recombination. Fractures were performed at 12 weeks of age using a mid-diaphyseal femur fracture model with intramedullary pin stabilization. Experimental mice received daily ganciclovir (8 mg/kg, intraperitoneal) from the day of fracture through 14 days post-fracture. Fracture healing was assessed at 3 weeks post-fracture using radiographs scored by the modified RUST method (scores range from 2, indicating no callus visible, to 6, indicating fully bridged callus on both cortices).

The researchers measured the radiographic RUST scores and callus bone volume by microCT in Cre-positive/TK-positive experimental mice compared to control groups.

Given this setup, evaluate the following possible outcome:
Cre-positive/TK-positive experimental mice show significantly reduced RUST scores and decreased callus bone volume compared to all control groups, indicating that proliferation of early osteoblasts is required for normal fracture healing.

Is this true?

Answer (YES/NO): YES